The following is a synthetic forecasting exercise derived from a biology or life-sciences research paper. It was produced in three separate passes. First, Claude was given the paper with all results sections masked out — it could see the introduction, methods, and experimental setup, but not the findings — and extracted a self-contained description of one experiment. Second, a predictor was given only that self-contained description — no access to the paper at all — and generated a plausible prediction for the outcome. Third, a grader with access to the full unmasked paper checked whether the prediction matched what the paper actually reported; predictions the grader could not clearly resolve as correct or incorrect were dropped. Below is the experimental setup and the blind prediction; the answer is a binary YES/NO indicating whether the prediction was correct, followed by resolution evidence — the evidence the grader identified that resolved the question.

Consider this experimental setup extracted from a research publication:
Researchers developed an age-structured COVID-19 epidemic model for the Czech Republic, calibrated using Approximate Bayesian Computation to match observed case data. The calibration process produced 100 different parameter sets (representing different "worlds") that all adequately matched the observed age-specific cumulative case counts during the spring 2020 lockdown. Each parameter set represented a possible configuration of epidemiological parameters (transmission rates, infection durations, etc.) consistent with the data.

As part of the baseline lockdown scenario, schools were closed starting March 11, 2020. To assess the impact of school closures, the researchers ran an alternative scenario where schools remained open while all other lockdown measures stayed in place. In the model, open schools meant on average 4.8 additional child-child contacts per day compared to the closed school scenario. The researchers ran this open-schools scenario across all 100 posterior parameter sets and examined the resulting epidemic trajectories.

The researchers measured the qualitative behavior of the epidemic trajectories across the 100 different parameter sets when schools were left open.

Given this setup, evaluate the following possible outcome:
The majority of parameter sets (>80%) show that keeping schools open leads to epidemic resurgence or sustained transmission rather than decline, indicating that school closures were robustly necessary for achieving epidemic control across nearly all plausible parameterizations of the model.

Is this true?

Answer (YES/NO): NO